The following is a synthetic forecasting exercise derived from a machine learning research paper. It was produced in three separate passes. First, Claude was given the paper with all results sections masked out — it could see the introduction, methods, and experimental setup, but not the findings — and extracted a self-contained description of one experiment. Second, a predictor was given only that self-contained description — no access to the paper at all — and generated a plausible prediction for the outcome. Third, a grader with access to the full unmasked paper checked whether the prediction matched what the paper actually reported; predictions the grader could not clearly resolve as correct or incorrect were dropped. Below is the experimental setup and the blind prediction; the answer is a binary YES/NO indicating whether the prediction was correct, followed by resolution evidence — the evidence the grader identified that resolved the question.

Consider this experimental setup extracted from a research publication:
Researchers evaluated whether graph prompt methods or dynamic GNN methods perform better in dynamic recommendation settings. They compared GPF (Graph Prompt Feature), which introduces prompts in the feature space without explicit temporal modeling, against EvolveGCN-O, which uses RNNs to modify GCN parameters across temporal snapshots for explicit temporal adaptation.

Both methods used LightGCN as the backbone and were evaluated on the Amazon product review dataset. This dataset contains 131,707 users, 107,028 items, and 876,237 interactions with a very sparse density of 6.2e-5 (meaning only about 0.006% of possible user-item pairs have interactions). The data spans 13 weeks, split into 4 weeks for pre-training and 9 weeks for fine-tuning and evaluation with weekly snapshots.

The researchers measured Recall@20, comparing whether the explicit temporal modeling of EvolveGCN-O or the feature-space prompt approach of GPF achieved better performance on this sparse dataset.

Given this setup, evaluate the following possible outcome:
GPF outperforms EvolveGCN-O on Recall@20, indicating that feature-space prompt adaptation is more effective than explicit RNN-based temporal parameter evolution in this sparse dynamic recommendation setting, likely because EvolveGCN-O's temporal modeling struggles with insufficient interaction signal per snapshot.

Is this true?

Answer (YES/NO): YES